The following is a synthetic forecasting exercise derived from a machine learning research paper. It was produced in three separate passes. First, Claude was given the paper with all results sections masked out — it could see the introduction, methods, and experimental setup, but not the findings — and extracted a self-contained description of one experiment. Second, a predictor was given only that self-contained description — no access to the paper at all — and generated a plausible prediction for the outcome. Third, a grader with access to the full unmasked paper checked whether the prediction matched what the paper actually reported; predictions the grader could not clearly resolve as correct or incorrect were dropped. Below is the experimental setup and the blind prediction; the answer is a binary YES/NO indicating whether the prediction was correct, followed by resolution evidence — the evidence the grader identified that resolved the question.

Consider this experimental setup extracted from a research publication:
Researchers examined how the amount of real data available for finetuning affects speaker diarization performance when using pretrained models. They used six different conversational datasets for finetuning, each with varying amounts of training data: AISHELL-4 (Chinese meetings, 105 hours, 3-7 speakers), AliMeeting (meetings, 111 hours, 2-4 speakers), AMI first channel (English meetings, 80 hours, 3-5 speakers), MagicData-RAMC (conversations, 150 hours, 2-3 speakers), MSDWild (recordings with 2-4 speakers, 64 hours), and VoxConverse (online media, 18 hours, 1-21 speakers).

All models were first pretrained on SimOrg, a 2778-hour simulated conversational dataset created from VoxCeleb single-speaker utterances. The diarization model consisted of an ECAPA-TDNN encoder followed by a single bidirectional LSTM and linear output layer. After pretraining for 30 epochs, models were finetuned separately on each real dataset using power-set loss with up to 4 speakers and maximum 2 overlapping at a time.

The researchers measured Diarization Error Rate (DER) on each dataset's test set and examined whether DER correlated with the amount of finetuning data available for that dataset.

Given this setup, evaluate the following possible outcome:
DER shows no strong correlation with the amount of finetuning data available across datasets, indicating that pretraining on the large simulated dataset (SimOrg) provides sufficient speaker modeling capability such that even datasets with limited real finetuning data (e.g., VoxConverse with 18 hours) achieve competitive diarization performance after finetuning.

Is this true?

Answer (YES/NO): YES